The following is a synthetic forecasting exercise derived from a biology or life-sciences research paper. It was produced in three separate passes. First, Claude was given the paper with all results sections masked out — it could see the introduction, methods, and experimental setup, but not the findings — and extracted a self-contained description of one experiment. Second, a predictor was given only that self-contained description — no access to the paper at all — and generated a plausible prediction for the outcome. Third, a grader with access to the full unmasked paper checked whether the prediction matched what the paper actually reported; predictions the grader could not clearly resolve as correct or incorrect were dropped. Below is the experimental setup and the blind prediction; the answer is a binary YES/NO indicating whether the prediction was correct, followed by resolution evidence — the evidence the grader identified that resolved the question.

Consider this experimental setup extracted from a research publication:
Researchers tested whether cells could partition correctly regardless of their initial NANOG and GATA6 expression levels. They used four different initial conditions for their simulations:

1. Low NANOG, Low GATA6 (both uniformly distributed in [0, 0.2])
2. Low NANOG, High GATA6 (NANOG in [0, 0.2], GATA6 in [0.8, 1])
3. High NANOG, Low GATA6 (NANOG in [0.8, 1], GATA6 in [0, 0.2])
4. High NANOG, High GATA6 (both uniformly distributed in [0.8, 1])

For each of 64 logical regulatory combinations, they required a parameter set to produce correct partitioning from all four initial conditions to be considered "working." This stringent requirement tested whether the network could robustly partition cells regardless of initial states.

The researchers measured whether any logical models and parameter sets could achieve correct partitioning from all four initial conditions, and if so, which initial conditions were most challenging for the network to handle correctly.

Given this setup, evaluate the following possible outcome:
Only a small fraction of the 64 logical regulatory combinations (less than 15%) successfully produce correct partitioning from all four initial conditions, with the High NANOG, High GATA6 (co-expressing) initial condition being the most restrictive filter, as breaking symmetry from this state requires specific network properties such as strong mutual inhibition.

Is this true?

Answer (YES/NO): NO